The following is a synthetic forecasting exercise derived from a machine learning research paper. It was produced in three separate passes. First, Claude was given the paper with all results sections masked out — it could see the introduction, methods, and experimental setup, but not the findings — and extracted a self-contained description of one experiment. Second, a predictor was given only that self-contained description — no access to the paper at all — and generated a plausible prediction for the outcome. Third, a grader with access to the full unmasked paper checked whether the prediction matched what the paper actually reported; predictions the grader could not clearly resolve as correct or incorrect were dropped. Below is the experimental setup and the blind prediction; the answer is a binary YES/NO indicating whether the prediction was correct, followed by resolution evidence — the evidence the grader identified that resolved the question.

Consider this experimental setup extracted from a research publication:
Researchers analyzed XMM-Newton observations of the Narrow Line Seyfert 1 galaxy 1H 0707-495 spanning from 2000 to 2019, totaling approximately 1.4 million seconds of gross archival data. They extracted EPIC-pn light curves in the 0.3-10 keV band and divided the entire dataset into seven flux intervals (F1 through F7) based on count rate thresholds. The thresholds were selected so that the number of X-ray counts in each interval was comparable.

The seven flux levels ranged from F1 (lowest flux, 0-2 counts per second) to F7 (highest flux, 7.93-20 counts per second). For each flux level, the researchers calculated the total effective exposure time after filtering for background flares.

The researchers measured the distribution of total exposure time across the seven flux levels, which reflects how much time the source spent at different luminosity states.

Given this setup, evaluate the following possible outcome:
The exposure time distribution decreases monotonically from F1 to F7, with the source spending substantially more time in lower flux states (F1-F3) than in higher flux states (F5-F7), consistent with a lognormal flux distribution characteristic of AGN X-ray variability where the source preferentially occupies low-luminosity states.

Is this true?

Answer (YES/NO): NO